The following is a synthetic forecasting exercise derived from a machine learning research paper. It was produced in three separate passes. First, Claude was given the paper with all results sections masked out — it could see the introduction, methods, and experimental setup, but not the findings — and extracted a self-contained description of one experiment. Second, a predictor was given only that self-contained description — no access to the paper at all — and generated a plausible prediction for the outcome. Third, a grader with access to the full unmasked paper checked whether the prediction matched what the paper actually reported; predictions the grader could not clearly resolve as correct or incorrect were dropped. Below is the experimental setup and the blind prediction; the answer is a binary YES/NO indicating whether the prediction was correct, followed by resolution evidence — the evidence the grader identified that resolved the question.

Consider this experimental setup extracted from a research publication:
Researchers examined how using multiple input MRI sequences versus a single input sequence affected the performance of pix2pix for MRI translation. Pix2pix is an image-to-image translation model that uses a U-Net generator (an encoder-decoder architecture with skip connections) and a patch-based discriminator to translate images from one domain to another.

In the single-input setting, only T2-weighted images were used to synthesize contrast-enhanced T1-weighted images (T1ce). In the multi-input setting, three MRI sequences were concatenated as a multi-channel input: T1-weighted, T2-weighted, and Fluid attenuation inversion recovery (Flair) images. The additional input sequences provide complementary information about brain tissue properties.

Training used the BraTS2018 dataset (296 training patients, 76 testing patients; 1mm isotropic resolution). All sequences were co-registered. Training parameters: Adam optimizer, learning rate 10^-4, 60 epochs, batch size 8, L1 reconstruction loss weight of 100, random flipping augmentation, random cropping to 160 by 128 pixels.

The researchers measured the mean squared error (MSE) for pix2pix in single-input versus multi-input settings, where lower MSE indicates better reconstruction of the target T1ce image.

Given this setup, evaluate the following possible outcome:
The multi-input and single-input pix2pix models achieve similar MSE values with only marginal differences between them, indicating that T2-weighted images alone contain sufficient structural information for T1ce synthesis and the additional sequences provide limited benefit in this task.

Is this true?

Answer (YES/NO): NO